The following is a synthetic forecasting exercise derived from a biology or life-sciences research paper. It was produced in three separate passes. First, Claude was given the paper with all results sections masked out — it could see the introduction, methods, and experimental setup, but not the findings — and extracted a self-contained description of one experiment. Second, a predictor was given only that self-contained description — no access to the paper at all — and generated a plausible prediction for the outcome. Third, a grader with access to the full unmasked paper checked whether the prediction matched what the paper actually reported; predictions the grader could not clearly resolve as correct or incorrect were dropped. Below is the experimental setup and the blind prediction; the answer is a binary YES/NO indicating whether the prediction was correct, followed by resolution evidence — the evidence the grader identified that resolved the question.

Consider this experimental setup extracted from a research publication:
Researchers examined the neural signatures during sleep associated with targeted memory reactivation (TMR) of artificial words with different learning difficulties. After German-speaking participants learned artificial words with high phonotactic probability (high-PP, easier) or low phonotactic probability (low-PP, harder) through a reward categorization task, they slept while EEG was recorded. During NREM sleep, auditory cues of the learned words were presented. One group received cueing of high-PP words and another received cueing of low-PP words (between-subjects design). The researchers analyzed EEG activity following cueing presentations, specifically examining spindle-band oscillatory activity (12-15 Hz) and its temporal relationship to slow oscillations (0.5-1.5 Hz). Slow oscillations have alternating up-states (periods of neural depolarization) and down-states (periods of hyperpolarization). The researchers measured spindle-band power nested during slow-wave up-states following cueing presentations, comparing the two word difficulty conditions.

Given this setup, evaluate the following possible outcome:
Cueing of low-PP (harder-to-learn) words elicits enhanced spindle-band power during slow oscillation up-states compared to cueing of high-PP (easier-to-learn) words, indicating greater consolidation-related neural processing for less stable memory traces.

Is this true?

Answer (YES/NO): NO